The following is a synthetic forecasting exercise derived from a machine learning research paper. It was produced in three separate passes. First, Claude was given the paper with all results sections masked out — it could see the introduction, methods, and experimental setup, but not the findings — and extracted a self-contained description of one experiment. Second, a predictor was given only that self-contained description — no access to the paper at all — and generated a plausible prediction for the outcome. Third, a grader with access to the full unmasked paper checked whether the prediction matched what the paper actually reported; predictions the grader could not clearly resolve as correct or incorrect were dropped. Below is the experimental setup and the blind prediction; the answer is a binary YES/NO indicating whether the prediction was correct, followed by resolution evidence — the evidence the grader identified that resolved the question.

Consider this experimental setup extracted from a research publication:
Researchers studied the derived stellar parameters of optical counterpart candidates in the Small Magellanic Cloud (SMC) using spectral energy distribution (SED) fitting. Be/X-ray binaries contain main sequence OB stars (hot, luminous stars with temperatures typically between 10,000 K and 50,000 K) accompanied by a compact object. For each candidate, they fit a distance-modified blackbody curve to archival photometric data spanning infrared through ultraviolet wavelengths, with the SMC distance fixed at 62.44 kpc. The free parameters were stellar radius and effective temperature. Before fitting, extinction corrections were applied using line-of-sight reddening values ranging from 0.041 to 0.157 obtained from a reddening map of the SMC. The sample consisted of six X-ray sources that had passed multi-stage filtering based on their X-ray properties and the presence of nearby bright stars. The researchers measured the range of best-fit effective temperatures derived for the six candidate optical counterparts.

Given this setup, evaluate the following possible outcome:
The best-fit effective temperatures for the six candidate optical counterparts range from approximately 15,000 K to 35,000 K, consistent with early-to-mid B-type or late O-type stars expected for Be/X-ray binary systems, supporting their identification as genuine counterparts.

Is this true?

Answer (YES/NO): NO